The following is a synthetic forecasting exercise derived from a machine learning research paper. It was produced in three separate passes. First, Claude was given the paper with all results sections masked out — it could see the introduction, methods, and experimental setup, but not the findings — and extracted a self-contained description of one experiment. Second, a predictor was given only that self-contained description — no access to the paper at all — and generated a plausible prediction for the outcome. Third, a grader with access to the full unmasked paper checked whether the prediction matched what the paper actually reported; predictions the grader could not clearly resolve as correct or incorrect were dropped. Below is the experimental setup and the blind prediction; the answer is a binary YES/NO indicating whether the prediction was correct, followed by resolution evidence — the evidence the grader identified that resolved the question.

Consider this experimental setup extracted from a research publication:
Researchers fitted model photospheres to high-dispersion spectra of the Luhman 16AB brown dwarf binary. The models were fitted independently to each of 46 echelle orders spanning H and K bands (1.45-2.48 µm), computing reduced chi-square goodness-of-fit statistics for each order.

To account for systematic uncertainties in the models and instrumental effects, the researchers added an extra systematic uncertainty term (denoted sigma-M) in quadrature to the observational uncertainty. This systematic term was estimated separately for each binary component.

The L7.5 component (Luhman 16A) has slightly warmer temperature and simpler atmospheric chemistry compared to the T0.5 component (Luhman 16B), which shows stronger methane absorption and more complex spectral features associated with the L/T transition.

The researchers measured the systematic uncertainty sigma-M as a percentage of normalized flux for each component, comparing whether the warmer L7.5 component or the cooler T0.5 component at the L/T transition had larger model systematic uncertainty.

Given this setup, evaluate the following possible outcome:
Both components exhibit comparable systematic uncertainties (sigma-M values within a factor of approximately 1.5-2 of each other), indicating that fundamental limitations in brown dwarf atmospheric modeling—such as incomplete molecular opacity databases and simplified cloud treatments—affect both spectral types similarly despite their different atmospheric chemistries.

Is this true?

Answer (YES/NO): YES